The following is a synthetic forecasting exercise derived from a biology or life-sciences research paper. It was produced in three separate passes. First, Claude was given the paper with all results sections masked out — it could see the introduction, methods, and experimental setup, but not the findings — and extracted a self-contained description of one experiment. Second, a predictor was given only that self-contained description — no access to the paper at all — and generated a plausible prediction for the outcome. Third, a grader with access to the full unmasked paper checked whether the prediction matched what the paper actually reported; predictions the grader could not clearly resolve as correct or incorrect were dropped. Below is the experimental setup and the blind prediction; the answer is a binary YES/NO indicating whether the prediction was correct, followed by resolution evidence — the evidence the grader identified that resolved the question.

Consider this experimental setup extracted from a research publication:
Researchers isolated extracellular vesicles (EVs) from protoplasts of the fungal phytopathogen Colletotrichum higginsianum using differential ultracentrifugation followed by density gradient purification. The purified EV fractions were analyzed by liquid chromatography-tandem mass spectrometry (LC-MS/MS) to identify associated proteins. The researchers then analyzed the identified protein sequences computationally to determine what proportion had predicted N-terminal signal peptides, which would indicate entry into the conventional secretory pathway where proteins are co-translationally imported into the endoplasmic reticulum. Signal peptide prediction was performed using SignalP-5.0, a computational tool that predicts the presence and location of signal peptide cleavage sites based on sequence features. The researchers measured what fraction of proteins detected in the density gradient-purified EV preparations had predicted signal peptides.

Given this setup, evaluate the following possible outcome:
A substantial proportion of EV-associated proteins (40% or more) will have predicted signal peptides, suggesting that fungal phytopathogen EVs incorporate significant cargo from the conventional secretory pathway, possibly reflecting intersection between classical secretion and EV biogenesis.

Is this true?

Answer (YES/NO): NO